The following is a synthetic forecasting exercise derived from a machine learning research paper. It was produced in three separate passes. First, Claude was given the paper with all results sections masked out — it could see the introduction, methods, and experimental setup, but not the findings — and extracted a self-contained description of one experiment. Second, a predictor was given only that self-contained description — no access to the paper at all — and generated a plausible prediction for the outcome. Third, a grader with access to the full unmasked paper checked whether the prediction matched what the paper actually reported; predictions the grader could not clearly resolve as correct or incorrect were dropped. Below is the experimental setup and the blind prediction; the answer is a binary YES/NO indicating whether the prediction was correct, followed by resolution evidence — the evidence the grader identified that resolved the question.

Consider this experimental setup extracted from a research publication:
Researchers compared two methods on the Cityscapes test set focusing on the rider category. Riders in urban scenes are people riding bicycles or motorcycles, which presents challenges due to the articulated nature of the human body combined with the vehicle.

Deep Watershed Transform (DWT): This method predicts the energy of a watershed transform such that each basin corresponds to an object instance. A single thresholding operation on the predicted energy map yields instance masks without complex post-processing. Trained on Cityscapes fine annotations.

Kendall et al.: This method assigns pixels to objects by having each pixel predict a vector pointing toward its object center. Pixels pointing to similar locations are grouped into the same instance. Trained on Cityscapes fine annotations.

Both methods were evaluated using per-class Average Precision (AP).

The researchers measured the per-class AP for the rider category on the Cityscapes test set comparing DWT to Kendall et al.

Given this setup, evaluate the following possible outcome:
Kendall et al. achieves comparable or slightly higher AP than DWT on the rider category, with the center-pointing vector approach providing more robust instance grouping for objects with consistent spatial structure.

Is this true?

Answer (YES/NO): NO